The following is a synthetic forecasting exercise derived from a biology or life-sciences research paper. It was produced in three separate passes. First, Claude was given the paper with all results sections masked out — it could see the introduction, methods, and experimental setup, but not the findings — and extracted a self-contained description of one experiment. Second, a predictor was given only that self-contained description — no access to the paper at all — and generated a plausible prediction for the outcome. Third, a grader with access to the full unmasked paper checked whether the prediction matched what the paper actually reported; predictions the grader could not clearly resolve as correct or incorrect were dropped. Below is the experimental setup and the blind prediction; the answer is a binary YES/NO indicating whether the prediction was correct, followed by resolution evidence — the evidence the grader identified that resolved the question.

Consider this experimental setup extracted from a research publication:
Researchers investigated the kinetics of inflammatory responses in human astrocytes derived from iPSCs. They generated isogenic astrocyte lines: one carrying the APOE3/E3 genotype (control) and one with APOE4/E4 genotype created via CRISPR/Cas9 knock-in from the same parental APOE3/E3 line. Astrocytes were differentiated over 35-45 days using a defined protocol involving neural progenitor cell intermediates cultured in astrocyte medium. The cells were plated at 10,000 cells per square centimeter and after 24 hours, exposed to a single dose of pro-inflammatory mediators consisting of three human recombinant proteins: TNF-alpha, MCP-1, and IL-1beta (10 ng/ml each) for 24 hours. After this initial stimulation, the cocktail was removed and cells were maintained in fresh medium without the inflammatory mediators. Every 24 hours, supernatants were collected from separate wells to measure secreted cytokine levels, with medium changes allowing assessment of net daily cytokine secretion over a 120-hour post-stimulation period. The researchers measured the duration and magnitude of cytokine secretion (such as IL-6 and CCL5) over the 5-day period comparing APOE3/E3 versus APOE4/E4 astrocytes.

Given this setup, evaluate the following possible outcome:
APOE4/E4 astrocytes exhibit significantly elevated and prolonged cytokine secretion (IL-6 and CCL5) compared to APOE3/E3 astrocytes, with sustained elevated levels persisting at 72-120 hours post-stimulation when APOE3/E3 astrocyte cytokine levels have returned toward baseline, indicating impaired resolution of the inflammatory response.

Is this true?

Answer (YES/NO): NO